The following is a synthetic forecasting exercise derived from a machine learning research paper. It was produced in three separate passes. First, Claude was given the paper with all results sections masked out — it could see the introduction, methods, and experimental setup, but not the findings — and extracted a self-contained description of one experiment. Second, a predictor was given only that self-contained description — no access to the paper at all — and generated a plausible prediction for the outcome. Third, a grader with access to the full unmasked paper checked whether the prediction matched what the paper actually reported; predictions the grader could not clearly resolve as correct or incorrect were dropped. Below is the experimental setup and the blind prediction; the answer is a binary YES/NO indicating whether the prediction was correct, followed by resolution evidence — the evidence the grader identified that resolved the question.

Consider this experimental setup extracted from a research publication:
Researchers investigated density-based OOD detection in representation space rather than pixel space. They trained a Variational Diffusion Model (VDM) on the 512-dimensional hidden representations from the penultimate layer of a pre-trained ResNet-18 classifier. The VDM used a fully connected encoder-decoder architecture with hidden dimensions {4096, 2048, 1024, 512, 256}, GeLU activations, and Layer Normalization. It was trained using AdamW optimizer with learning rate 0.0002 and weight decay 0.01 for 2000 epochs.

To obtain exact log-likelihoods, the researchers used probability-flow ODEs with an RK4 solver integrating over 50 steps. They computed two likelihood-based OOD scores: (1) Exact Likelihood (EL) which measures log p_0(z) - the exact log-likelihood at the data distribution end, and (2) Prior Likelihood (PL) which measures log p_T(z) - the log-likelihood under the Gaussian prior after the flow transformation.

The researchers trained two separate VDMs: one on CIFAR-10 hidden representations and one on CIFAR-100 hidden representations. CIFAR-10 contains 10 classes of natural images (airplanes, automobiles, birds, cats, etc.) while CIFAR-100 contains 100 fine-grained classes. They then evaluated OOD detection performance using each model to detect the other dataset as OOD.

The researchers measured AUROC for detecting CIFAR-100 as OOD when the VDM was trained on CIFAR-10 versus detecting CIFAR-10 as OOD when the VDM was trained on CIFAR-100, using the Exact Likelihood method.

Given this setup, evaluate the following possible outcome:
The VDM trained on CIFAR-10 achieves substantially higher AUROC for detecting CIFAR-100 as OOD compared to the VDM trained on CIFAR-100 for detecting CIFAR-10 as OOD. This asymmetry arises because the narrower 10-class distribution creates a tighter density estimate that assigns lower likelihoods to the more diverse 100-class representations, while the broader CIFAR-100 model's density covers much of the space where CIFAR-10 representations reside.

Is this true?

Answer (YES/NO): YES